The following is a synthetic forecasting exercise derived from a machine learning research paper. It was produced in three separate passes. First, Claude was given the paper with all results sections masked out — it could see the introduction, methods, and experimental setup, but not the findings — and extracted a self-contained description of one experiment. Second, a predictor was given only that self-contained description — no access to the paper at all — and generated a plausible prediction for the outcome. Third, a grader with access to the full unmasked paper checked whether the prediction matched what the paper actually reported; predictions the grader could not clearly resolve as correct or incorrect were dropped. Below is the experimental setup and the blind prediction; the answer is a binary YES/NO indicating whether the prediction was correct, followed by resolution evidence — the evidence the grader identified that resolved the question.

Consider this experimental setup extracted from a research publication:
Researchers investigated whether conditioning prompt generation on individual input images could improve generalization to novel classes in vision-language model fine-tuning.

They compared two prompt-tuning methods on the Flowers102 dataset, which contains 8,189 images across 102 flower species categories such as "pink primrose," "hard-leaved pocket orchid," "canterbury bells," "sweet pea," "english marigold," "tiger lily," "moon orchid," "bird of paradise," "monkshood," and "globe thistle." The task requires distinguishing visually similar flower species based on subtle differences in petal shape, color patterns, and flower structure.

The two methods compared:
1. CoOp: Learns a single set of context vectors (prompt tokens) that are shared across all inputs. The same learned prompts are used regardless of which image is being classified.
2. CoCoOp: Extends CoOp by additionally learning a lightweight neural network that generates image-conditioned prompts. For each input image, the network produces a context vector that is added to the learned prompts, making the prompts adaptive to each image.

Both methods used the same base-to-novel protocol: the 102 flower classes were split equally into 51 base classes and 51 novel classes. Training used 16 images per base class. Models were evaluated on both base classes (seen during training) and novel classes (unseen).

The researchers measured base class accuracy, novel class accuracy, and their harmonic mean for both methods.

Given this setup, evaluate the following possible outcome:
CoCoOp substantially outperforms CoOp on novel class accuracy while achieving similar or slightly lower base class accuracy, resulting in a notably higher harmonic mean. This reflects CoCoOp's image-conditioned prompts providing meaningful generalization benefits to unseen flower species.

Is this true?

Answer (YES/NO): YES